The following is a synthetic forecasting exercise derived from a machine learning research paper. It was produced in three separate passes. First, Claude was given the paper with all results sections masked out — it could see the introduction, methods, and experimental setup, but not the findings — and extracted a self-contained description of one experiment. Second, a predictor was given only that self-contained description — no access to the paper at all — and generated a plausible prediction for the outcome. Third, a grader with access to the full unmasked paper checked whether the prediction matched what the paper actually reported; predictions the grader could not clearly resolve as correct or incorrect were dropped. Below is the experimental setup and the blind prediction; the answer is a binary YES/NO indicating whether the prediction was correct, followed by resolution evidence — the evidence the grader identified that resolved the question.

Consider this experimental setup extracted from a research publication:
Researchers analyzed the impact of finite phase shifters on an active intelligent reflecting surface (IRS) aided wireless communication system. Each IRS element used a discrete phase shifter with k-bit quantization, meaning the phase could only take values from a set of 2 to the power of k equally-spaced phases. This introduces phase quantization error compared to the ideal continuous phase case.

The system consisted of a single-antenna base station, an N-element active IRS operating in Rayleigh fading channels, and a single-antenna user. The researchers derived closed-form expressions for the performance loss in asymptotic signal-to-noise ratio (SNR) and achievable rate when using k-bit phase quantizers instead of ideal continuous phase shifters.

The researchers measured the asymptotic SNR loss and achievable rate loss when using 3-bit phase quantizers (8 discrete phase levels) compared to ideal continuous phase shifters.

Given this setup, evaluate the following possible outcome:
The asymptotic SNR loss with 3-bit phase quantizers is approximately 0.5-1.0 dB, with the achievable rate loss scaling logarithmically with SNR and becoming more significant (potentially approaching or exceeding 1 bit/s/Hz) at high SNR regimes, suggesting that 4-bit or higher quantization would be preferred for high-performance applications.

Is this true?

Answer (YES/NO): NO